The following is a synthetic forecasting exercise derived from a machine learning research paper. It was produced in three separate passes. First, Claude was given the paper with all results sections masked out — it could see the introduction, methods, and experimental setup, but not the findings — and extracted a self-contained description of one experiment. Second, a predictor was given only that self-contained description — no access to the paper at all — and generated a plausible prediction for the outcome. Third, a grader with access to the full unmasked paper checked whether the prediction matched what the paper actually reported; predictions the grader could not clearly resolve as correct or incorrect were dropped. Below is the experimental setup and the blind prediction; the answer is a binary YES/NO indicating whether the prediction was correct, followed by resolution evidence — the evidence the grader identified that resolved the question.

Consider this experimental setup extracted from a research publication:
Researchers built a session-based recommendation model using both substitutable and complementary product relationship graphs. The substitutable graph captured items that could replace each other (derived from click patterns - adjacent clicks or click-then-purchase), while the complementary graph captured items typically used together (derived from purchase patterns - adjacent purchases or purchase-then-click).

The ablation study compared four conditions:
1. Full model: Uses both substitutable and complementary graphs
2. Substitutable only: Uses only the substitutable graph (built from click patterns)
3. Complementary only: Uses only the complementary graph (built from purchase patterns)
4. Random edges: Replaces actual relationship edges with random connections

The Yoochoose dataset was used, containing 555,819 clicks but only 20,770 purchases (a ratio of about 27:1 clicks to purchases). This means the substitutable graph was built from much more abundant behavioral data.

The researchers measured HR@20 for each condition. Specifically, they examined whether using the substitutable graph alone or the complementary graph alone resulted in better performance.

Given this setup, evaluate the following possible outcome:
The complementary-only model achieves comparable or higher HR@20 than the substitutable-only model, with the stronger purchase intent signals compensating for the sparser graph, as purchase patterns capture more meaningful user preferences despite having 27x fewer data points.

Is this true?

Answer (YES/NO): YES